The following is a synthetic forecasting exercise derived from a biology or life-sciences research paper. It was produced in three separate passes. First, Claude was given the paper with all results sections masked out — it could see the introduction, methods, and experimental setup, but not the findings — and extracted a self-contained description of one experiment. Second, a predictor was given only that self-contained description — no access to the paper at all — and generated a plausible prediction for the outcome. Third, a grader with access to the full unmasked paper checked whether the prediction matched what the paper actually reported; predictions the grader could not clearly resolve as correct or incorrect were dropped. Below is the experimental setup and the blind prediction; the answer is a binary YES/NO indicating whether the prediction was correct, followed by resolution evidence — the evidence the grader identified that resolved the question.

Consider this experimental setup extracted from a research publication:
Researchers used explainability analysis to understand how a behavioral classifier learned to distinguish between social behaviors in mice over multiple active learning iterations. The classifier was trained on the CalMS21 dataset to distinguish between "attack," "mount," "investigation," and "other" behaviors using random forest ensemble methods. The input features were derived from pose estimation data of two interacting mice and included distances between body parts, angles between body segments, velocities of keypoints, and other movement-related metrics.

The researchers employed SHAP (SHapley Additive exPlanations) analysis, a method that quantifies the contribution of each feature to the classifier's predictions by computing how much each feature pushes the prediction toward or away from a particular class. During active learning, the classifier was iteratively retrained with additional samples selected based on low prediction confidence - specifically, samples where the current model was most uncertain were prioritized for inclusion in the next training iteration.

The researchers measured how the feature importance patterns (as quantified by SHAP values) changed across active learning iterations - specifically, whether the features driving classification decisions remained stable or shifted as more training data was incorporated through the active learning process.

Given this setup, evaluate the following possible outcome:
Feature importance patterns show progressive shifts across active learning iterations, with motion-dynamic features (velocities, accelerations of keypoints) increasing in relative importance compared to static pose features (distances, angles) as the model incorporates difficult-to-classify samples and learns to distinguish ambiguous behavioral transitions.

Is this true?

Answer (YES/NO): NO